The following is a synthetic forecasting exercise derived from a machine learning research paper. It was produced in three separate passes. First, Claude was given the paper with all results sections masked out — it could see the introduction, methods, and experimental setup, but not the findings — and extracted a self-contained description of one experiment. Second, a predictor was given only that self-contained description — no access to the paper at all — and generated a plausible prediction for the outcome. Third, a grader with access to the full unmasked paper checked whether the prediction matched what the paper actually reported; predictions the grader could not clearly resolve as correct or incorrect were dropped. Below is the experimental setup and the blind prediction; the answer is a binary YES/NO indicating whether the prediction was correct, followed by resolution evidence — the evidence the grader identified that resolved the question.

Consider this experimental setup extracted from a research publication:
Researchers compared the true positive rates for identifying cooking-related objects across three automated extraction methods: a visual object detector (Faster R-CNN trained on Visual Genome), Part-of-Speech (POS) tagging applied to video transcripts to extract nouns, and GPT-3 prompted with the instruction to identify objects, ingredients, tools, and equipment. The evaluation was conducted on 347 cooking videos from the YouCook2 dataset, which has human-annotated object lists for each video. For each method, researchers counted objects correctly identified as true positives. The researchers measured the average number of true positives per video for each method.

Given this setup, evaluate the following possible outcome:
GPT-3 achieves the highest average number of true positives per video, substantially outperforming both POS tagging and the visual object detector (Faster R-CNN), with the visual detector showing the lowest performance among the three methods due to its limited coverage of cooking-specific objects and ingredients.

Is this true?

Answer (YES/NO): NO